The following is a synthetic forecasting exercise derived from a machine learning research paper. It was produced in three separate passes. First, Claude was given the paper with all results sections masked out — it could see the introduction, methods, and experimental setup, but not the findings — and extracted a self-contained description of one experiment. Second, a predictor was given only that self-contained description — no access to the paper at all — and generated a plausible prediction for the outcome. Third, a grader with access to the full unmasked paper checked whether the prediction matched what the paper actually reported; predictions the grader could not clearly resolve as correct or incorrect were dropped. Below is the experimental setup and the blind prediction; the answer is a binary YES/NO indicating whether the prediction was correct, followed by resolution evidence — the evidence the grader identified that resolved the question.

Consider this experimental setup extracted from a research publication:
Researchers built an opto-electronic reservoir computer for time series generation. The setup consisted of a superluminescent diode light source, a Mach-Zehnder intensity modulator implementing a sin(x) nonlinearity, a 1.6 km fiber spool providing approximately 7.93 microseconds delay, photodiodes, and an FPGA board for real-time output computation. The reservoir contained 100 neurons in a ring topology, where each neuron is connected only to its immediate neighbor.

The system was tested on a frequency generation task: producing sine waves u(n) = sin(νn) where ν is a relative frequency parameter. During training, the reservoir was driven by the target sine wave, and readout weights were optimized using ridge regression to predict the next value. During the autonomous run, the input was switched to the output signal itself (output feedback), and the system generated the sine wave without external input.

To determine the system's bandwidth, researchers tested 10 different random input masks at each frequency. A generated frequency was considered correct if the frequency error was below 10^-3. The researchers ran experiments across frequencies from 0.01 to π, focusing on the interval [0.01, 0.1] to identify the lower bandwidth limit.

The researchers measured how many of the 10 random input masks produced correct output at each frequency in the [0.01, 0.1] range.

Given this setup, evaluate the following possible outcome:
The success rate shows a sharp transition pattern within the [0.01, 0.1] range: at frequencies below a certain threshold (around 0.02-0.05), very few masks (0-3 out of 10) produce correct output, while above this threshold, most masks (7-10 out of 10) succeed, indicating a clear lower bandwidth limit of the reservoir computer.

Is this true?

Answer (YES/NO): NO